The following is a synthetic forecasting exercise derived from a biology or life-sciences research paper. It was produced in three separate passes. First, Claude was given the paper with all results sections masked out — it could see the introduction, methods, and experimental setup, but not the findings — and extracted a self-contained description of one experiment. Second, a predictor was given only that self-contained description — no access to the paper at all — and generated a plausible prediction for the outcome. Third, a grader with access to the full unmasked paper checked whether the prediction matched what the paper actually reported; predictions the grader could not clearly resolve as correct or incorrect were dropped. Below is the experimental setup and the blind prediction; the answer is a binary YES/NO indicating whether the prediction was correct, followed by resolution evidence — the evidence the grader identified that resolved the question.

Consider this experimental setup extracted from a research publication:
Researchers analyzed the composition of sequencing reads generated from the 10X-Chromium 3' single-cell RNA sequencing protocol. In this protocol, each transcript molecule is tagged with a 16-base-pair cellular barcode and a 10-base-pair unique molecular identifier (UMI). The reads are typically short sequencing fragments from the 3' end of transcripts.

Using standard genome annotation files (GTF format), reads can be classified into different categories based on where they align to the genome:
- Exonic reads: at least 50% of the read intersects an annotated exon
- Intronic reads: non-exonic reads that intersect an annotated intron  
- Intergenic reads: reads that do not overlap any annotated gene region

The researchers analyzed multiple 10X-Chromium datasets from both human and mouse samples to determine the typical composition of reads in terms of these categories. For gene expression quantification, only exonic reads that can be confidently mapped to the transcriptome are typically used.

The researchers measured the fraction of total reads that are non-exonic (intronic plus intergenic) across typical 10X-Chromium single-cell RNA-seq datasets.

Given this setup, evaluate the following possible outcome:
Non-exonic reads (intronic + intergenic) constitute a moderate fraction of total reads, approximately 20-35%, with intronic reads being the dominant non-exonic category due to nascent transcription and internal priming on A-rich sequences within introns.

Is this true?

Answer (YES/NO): NO